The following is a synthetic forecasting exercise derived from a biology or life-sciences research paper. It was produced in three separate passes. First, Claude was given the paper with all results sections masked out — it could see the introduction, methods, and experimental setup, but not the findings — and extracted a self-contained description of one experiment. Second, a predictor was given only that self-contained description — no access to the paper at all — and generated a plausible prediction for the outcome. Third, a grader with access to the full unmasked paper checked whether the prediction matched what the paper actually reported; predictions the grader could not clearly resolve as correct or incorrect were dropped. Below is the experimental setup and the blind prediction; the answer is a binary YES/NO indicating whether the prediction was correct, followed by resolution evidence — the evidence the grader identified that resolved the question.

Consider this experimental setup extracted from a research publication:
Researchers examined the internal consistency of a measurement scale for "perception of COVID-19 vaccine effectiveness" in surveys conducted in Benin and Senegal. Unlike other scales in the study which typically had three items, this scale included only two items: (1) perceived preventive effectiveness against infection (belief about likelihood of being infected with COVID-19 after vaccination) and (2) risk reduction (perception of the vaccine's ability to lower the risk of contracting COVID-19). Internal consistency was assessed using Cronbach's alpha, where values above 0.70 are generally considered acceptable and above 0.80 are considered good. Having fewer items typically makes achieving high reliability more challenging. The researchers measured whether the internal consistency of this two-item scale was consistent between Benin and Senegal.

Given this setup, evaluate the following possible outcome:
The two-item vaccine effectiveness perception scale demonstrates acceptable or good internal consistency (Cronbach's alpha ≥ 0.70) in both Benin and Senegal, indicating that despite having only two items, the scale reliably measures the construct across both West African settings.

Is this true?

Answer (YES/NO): NO